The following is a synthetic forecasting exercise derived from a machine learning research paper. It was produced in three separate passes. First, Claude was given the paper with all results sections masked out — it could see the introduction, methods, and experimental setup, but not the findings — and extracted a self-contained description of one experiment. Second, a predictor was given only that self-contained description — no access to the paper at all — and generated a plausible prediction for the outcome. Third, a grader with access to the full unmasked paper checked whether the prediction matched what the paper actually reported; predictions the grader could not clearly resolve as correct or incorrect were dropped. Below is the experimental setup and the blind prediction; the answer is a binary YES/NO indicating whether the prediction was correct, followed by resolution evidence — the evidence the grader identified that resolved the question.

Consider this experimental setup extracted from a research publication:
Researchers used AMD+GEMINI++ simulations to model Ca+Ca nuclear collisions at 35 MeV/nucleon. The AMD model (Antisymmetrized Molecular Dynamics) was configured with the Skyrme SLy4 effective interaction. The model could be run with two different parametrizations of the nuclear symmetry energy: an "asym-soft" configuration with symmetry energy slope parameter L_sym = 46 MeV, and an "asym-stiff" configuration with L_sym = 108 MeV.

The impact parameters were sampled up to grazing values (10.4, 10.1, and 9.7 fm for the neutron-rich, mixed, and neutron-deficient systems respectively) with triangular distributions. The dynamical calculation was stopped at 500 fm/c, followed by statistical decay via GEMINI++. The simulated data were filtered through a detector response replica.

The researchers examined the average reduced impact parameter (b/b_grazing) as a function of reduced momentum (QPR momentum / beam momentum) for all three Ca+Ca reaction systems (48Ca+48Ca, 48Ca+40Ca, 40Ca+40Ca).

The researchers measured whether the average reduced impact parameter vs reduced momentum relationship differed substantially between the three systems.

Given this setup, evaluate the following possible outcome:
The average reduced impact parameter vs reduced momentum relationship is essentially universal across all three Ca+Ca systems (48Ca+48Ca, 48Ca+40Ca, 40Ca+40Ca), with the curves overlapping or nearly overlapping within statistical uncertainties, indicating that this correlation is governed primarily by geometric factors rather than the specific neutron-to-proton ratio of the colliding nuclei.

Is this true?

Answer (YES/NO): YES